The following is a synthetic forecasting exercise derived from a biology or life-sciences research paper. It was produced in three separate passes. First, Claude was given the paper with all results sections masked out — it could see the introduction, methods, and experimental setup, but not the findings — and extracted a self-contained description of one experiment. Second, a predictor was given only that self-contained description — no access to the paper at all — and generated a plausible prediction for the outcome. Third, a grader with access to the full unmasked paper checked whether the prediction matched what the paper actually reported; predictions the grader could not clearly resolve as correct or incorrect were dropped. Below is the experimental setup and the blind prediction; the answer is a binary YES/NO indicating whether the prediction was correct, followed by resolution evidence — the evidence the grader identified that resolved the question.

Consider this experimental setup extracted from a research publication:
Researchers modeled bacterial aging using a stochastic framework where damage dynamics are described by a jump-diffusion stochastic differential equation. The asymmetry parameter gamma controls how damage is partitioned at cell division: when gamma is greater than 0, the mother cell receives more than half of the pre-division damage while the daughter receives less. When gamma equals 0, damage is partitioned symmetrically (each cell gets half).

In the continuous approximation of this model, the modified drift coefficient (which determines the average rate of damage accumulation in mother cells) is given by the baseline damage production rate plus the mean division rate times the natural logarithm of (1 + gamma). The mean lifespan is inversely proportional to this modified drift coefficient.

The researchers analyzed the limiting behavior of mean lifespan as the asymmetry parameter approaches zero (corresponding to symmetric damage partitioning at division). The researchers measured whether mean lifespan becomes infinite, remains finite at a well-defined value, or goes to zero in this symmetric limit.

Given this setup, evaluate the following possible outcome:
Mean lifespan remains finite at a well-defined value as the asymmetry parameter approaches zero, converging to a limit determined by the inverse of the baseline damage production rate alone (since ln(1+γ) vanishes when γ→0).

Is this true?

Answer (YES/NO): YES